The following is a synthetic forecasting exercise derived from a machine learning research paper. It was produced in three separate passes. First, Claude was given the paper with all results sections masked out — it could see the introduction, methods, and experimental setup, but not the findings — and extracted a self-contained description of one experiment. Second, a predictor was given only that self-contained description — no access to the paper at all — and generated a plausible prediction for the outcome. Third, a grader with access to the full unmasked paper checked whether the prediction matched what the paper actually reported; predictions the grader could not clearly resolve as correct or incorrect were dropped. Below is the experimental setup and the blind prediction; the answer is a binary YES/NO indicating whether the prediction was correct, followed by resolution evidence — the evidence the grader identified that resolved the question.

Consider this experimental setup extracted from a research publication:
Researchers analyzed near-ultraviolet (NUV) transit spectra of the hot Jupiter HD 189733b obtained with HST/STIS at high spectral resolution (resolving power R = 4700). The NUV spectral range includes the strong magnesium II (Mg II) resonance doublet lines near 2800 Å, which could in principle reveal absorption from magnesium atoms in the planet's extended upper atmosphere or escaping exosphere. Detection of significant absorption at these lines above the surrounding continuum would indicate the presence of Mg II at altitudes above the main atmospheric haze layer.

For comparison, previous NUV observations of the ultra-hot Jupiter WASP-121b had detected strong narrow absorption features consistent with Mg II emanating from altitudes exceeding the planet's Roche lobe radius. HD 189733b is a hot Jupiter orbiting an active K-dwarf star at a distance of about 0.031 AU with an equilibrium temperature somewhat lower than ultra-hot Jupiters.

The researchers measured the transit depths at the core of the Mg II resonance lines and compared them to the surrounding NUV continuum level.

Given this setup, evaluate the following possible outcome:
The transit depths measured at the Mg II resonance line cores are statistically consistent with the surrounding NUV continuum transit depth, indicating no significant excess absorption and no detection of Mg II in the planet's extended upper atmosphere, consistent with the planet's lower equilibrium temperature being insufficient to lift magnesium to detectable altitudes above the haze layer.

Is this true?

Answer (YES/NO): NO